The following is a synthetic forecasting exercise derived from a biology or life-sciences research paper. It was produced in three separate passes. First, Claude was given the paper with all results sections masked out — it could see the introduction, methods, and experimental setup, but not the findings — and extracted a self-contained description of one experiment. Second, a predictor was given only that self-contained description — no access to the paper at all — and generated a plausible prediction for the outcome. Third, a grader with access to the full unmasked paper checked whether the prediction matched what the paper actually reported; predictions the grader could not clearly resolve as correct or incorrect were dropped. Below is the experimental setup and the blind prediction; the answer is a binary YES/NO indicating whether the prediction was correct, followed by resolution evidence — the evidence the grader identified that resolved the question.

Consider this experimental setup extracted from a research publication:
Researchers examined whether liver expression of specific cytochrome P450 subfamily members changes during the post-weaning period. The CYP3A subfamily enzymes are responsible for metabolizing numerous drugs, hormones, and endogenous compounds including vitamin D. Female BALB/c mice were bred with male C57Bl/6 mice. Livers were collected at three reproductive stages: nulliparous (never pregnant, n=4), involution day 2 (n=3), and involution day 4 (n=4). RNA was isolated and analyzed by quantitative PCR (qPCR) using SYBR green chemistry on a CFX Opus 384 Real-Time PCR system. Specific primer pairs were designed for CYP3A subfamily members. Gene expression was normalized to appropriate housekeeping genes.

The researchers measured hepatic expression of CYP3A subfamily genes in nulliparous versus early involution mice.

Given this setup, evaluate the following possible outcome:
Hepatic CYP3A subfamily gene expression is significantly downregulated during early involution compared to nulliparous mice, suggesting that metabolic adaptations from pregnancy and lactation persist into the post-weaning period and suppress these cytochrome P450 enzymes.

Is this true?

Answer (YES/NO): NO